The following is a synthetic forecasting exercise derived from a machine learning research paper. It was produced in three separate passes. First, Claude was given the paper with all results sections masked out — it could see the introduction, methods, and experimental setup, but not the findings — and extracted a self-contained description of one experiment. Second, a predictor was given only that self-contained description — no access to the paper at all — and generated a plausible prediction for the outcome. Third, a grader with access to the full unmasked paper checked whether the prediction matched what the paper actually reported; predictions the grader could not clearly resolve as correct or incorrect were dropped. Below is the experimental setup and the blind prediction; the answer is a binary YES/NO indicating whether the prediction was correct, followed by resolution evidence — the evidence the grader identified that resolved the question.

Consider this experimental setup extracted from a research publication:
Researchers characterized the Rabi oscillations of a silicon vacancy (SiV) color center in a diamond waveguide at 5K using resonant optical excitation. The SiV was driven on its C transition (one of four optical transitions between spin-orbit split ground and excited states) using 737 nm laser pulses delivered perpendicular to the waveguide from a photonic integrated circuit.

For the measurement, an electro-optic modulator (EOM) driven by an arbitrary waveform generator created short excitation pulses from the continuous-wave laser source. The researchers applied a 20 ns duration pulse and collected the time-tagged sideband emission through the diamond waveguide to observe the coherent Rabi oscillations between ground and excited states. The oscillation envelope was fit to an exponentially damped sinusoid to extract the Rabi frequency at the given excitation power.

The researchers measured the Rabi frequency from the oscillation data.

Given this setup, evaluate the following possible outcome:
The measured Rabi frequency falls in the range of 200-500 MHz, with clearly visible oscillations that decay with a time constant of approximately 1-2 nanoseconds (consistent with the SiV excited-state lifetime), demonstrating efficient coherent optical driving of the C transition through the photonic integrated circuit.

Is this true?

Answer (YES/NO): NO